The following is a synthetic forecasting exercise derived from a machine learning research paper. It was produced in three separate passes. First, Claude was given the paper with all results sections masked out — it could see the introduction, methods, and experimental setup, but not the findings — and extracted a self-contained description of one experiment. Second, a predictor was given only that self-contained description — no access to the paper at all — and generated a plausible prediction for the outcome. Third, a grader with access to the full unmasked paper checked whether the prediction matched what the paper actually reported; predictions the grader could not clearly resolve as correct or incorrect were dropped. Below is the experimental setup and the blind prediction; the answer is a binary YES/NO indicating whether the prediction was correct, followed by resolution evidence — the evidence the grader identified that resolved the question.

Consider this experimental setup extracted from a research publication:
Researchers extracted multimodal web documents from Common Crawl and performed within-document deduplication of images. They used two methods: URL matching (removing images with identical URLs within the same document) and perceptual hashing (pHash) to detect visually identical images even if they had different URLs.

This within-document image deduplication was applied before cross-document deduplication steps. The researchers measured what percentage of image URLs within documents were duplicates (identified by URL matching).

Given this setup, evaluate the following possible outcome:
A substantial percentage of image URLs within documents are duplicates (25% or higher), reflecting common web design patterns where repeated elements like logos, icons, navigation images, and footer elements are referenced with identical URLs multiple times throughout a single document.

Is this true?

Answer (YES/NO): NO